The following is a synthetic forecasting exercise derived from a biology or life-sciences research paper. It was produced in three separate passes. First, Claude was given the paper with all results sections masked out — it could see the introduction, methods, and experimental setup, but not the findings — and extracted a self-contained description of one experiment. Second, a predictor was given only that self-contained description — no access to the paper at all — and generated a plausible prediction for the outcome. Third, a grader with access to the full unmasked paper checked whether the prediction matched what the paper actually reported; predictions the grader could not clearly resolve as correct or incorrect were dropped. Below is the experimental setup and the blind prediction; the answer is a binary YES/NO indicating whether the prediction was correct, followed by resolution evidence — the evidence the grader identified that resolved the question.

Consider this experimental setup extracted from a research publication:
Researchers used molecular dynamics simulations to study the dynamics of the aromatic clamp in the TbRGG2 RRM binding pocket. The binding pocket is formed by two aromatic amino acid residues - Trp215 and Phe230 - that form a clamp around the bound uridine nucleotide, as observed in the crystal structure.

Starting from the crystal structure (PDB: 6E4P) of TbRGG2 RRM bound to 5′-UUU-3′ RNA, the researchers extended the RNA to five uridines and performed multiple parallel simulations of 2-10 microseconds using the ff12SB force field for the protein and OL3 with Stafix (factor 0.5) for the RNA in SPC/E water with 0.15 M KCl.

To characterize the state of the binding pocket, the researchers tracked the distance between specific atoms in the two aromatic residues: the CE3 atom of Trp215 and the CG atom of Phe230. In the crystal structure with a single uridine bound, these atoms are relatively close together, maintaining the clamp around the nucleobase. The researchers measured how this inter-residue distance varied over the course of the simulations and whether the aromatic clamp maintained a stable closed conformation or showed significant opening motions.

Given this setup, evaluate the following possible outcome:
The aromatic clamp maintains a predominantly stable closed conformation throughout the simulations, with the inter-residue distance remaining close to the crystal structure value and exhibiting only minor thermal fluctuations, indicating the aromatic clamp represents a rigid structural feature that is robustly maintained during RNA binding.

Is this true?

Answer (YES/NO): NO